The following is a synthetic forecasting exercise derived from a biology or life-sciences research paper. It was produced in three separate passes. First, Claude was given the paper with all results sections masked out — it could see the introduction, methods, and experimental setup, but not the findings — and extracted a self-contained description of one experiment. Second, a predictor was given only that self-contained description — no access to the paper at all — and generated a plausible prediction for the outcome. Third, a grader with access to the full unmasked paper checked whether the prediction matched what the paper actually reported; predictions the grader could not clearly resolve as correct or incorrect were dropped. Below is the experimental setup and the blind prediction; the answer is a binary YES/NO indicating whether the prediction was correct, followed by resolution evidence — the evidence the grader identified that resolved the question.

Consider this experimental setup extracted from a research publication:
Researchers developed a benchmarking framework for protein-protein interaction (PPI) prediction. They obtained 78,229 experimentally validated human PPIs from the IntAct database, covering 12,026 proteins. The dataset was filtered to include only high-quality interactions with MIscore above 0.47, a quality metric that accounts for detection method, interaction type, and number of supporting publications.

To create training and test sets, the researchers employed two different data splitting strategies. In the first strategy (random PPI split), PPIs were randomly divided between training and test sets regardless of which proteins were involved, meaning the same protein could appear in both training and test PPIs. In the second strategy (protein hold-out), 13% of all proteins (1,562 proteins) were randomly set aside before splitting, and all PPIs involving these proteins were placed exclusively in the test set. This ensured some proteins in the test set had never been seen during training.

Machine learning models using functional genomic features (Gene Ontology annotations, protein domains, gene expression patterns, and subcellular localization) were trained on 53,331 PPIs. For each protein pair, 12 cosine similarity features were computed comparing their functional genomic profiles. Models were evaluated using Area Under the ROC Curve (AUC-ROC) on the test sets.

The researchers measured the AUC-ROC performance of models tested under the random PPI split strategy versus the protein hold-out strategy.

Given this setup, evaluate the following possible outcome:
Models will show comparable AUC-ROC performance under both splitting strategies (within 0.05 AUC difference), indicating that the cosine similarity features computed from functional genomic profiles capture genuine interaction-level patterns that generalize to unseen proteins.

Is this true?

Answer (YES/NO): YES